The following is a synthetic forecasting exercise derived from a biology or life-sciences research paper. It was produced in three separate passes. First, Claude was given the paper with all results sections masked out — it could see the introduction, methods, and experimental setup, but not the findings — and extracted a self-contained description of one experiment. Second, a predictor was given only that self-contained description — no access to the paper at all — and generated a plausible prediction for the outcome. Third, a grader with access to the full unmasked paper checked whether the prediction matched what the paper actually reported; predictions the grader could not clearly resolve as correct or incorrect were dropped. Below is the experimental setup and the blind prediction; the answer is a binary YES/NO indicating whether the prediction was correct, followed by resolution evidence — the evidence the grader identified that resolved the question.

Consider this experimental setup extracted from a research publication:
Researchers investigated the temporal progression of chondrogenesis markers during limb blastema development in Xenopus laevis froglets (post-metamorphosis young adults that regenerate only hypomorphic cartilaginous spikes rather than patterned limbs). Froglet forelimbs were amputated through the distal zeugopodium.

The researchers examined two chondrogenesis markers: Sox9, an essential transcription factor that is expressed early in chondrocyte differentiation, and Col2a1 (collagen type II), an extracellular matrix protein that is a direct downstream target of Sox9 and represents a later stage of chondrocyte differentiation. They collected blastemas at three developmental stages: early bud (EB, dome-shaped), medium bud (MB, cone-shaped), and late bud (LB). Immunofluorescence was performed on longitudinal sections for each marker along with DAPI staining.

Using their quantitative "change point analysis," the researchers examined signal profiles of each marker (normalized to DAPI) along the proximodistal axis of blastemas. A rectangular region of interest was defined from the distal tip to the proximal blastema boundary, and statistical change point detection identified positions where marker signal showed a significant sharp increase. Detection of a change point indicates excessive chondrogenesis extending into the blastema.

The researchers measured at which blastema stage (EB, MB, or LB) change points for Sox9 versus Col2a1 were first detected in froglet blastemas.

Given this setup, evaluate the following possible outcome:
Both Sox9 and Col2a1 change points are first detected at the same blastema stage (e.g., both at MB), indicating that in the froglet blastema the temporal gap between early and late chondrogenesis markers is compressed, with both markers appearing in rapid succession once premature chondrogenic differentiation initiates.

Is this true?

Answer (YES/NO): NO